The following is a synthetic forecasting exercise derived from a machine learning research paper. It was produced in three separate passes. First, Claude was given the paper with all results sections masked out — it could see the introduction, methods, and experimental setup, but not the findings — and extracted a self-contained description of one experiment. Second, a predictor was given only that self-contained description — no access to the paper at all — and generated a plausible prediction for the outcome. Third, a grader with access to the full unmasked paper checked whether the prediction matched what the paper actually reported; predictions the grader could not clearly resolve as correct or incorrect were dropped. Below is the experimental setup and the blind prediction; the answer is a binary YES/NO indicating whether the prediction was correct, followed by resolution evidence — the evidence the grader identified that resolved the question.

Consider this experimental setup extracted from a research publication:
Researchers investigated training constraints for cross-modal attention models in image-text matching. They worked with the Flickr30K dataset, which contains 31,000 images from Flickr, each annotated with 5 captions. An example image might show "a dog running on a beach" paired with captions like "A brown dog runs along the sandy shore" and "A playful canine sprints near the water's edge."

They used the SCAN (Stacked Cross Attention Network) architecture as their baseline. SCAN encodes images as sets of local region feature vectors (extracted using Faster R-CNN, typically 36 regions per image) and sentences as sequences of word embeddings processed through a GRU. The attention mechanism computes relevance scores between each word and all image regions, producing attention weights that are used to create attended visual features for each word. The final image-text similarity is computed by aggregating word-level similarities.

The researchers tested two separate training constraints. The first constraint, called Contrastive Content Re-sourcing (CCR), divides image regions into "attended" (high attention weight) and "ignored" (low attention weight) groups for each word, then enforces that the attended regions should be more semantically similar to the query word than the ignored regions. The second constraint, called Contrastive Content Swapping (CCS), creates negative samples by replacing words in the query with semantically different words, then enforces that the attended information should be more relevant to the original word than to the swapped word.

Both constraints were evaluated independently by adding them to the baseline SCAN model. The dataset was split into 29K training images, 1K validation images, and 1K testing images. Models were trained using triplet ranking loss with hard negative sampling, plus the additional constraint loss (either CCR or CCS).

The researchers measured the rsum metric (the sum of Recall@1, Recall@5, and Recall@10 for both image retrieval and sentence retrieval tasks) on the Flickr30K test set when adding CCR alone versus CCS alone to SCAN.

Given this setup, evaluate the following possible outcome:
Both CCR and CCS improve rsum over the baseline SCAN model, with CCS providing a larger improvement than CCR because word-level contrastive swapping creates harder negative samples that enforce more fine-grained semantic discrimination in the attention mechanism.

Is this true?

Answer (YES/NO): NO